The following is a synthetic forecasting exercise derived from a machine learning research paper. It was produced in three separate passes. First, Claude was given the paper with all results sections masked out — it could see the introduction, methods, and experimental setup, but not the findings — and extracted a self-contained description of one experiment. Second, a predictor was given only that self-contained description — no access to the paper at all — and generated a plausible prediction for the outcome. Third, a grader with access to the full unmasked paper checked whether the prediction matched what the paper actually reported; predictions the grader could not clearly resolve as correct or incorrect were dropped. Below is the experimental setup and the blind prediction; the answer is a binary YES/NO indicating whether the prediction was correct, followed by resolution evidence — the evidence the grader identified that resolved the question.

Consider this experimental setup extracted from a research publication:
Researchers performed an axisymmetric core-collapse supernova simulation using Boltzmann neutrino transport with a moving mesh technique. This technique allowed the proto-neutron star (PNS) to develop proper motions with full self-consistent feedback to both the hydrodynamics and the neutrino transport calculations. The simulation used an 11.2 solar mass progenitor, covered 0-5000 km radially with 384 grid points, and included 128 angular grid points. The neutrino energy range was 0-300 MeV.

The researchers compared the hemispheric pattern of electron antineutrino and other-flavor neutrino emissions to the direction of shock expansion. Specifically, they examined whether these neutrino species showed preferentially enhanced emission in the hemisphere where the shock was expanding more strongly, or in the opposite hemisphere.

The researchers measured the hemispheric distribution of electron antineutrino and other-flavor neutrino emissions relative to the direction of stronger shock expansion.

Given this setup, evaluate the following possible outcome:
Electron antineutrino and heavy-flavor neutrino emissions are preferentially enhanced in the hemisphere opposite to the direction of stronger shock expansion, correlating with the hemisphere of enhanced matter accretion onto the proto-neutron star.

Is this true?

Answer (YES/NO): NO